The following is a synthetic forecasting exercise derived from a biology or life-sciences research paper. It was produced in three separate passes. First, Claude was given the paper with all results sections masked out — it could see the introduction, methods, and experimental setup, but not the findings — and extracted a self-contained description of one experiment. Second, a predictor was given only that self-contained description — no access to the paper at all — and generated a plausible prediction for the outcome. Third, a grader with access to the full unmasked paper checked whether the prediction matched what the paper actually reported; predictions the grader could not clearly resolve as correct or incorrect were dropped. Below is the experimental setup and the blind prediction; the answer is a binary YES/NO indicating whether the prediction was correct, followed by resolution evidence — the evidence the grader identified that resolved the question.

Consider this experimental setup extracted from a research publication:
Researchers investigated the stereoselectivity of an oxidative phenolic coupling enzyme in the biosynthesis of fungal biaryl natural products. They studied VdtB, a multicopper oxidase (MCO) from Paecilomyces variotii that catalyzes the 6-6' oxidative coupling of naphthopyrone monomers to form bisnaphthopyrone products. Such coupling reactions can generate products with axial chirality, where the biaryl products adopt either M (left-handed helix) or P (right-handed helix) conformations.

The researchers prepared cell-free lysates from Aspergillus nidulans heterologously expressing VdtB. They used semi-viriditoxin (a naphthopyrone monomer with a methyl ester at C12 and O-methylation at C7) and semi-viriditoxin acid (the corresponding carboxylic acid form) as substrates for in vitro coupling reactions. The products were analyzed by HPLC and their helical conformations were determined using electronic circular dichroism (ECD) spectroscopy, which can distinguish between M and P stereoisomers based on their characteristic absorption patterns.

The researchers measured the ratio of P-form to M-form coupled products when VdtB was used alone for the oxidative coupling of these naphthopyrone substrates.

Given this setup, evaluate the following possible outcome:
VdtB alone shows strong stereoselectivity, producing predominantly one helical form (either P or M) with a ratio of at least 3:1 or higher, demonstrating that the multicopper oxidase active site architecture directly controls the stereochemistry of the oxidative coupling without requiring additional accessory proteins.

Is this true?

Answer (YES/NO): NO